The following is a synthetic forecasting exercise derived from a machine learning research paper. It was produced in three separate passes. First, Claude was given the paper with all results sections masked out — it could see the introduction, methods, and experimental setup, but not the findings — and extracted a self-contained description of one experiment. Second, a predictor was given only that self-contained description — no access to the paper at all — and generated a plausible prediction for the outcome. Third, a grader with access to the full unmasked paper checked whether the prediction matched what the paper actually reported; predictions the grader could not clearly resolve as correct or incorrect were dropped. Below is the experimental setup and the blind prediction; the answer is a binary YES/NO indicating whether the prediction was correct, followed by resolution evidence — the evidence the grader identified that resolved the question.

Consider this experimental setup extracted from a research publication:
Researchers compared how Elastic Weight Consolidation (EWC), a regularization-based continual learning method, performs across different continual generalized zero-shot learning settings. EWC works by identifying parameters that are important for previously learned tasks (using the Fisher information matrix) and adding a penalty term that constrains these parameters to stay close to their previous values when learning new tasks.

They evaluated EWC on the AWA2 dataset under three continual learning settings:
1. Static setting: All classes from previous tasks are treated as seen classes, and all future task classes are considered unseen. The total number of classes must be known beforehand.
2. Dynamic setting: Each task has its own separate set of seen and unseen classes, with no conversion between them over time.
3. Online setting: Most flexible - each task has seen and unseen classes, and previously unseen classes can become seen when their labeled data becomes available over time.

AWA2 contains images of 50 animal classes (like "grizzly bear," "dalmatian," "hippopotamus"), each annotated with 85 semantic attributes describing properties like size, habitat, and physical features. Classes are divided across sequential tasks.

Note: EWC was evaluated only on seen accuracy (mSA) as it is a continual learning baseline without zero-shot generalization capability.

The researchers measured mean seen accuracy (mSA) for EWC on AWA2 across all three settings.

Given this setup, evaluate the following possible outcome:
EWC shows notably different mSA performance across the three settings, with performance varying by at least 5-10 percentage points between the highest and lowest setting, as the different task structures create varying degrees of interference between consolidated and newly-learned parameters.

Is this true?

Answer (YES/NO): YES